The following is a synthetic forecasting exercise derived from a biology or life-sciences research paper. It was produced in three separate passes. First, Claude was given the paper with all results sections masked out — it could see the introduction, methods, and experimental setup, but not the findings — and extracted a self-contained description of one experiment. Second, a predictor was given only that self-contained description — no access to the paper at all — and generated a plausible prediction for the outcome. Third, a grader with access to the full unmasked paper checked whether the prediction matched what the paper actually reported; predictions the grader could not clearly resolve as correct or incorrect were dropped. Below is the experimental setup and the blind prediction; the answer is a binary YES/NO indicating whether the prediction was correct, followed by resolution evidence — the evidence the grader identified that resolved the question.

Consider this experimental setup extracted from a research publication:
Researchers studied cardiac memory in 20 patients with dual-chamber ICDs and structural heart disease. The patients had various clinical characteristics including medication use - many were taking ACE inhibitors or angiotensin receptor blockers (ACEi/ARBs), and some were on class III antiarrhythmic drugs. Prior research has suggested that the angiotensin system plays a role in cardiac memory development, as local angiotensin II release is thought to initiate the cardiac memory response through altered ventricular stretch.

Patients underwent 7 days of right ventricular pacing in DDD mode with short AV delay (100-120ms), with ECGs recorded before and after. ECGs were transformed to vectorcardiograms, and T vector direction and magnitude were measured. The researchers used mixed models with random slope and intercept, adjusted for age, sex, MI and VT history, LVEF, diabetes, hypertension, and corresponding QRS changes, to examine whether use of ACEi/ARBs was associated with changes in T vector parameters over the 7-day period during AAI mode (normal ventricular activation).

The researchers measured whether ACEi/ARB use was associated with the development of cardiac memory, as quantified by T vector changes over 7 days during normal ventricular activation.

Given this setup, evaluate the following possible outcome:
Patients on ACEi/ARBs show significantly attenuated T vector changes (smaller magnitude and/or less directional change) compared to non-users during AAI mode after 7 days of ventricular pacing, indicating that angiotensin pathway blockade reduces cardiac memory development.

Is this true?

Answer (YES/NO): NO